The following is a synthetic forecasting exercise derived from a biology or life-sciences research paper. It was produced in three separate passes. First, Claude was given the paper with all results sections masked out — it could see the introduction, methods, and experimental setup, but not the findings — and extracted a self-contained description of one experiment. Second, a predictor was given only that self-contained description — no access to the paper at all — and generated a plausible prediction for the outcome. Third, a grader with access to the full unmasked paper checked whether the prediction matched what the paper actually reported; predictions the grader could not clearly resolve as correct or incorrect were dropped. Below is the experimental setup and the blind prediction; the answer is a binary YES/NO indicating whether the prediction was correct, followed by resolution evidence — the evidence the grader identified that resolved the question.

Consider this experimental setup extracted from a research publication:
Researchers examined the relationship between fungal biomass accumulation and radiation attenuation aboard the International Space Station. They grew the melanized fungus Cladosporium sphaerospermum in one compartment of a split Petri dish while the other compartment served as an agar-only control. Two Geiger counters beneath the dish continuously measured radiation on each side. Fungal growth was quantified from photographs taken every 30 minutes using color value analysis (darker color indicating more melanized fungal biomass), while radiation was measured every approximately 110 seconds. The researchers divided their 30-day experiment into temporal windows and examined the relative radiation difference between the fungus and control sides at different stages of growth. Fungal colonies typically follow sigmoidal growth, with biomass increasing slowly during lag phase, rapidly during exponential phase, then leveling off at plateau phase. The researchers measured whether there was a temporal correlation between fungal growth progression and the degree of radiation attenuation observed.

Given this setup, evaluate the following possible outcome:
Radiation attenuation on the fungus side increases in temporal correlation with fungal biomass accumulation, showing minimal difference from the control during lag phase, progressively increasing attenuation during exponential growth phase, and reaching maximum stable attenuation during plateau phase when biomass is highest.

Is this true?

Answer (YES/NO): YES